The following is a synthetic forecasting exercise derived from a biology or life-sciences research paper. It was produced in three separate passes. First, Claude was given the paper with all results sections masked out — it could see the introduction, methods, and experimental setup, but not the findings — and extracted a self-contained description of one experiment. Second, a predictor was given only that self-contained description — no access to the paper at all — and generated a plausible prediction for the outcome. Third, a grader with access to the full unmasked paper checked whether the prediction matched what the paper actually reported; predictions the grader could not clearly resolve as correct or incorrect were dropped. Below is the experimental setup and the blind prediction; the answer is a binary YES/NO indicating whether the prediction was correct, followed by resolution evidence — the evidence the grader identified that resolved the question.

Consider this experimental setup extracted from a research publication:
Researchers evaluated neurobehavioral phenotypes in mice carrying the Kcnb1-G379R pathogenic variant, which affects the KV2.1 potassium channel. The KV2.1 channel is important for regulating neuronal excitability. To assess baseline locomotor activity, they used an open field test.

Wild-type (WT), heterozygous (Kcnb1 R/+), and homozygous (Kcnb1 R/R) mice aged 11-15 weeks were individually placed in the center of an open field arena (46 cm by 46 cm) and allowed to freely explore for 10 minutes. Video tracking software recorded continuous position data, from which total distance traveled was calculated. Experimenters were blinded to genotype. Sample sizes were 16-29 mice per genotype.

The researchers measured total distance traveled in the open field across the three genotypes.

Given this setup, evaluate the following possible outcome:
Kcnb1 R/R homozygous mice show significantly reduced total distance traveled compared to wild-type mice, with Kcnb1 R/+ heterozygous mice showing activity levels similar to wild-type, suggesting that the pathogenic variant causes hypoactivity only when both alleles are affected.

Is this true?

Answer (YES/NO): NO